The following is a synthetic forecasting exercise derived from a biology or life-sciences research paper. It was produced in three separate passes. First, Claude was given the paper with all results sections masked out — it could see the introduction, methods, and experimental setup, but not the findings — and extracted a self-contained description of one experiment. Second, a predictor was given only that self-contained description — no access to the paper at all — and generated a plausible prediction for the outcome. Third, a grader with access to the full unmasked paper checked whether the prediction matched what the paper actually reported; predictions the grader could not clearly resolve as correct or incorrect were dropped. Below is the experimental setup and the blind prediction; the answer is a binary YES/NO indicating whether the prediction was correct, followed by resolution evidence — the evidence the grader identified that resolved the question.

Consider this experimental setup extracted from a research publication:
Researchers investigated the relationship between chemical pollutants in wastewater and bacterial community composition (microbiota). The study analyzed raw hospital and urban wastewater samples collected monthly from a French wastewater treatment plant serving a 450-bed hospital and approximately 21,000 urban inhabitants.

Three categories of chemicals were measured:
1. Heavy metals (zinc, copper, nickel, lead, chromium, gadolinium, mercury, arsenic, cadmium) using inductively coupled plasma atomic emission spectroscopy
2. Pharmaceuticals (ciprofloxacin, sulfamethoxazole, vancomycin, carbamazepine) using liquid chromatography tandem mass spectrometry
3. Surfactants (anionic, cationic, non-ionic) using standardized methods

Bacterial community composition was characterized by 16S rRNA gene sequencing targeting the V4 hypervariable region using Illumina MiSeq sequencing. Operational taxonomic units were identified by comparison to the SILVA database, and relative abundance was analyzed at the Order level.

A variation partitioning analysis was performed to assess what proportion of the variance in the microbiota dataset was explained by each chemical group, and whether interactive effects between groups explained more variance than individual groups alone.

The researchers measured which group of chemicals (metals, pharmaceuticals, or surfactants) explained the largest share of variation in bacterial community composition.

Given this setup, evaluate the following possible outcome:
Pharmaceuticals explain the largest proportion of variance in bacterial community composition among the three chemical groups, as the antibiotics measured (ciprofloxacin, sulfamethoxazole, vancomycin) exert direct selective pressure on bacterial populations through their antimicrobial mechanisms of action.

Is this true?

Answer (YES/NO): NO